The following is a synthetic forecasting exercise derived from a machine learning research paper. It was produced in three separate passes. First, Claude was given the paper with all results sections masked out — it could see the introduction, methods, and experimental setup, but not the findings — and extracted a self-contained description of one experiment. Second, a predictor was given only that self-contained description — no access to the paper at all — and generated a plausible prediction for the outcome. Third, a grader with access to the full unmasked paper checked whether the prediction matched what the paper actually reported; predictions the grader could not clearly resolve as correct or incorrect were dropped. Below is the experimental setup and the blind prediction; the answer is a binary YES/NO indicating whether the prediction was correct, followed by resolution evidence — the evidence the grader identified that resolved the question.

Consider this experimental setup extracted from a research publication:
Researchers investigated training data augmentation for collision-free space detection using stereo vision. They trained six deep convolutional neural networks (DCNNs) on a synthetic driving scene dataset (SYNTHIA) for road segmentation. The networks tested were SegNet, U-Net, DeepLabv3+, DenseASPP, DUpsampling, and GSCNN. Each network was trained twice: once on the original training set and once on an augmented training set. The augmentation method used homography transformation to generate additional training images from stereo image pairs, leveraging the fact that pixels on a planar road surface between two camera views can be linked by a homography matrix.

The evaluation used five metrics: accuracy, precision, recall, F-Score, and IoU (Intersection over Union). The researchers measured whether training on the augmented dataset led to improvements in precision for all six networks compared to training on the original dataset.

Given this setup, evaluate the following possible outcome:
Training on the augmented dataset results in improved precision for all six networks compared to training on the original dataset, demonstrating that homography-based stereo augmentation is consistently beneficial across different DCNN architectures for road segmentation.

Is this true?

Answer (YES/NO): NO